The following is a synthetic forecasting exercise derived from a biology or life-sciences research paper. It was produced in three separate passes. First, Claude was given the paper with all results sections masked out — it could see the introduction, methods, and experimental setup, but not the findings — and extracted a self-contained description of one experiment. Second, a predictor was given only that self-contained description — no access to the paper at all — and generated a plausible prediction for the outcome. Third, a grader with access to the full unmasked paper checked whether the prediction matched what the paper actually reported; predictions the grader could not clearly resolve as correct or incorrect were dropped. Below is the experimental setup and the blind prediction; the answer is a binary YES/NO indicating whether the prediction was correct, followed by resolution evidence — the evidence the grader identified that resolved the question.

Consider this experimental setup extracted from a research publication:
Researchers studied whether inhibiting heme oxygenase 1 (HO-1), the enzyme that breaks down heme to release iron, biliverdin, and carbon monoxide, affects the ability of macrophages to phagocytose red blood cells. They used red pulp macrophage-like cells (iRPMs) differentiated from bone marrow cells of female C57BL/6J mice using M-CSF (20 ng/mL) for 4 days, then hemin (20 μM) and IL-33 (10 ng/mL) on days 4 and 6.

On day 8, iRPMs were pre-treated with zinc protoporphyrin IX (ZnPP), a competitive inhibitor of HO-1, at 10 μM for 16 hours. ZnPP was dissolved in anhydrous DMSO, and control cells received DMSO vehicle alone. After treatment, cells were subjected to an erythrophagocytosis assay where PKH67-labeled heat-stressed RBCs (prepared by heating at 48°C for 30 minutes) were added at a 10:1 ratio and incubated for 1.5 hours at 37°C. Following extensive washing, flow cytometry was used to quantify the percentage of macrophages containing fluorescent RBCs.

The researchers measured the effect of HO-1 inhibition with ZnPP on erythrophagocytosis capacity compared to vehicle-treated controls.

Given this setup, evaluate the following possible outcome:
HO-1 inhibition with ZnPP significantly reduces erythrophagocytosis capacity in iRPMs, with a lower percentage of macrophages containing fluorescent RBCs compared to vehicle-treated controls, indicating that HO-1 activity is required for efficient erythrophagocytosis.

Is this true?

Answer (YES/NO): YES